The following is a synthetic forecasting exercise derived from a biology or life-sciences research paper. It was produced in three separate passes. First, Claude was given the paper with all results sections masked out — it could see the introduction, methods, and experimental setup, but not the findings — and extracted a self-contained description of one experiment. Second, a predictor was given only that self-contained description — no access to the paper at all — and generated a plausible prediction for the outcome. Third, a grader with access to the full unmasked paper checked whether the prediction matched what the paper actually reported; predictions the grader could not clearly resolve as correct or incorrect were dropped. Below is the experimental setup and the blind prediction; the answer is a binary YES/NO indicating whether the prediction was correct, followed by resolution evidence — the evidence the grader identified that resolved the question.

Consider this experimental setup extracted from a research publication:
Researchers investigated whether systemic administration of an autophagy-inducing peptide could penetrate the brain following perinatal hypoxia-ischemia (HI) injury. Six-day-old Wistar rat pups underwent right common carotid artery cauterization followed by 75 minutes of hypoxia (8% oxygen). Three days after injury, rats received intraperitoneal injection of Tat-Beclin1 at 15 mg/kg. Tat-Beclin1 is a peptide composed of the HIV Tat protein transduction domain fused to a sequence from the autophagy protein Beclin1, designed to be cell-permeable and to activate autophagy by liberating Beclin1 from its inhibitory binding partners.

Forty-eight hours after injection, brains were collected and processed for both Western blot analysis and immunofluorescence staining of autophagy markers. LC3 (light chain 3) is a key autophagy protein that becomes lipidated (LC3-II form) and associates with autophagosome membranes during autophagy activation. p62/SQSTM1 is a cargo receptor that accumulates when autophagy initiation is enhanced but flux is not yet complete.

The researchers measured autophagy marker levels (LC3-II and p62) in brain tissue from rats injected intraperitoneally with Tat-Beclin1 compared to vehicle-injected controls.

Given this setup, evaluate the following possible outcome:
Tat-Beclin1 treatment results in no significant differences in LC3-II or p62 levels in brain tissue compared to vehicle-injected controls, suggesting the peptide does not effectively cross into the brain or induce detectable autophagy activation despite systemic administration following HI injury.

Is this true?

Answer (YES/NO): NO